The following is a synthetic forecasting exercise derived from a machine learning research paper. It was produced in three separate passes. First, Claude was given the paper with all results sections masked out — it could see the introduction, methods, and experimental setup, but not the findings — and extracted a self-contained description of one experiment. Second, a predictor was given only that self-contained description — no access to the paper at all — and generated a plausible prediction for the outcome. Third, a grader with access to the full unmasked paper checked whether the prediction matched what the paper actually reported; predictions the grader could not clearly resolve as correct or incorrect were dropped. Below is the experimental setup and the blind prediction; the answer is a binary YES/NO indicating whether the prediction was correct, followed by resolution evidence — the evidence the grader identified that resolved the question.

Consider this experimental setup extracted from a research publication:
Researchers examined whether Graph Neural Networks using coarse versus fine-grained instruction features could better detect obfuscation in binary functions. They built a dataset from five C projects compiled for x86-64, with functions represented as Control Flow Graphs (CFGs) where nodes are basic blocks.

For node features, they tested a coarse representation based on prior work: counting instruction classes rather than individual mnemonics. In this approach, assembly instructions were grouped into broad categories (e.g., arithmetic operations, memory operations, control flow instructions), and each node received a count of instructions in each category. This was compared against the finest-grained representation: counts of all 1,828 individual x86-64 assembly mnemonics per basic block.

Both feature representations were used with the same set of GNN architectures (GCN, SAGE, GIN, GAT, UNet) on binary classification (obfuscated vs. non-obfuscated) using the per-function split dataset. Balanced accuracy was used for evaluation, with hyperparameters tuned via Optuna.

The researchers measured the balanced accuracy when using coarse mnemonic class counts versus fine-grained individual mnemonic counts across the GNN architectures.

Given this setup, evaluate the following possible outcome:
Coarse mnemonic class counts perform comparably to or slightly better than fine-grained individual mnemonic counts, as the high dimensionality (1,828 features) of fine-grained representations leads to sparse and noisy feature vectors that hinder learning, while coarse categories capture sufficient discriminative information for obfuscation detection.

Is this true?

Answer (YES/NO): NO